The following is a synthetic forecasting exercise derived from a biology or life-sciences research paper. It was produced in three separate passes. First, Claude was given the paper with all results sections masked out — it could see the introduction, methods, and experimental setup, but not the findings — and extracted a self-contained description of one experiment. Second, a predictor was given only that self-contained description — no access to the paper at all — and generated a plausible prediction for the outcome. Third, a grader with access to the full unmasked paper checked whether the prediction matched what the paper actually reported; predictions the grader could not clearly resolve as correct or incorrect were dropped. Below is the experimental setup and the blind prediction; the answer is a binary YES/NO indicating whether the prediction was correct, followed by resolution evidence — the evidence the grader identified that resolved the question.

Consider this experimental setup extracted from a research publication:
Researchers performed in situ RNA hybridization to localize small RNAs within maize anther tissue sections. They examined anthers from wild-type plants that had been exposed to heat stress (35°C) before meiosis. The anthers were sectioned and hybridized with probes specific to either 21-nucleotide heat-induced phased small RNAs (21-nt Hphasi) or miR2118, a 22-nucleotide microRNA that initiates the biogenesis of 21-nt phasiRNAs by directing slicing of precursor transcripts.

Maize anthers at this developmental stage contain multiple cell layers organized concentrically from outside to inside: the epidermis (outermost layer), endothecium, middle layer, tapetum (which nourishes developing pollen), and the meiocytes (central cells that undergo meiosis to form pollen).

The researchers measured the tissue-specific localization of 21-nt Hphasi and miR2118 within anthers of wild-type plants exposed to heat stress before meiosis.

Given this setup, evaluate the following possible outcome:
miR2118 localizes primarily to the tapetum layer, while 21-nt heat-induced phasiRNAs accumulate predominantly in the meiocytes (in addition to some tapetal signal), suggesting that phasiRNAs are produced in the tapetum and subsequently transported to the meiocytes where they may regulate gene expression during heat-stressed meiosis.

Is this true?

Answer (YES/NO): NO